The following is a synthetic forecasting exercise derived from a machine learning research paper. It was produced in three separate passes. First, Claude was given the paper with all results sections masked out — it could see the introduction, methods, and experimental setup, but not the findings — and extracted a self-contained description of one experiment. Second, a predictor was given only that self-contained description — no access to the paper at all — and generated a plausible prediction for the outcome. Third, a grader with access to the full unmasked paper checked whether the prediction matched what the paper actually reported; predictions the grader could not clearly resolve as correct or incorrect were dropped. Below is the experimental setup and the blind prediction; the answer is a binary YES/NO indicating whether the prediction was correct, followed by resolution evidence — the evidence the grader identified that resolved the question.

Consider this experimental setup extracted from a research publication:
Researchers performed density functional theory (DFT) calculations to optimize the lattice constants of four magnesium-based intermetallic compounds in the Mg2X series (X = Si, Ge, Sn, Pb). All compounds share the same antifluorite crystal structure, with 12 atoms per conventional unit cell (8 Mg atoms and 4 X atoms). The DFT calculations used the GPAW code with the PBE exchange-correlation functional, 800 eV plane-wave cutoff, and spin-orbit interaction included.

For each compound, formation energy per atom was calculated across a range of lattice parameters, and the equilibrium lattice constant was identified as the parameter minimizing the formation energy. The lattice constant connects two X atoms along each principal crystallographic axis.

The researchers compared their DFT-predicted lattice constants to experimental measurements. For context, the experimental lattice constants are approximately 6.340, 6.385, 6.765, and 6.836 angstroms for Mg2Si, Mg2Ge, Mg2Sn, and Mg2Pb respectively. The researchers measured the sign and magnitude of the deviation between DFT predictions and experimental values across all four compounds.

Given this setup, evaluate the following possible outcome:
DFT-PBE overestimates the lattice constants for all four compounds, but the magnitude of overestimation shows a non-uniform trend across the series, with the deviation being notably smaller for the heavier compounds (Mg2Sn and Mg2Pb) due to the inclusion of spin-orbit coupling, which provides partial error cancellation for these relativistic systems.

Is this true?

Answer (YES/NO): NO